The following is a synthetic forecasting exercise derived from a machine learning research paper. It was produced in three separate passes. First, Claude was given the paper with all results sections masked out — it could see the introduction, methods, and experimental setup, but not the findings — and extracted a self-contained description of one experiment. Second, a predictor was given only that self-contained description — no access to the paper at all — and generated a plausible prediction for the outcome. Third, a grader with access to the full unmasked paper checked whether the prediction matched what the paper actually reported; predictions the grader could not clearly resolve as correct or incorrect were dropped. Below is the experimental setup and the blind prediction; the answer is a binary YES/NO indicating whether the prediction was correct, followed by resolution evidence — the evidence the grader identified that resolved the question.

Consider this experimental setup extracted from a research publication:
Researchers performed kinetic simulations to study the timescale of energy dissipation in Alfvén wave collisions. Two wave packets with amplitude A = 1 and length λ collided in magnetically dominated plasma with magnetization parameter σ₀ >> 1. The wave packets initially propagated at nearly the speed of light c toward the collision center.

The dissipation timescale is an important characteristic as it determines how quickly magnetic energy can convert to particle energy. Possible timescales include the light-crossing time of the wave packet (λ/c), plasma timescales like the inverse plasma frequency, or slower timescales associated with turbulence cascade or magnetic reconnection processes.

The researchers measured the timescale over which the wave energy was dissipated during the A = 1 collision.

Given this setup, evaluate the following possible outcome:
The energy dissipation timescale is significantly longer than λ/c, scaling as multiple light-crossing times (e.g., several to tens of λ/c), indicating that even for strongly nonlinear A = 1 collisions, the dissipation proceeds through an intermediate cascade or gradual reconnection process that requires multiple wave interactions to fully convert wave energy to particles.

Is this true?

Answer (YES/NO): NO